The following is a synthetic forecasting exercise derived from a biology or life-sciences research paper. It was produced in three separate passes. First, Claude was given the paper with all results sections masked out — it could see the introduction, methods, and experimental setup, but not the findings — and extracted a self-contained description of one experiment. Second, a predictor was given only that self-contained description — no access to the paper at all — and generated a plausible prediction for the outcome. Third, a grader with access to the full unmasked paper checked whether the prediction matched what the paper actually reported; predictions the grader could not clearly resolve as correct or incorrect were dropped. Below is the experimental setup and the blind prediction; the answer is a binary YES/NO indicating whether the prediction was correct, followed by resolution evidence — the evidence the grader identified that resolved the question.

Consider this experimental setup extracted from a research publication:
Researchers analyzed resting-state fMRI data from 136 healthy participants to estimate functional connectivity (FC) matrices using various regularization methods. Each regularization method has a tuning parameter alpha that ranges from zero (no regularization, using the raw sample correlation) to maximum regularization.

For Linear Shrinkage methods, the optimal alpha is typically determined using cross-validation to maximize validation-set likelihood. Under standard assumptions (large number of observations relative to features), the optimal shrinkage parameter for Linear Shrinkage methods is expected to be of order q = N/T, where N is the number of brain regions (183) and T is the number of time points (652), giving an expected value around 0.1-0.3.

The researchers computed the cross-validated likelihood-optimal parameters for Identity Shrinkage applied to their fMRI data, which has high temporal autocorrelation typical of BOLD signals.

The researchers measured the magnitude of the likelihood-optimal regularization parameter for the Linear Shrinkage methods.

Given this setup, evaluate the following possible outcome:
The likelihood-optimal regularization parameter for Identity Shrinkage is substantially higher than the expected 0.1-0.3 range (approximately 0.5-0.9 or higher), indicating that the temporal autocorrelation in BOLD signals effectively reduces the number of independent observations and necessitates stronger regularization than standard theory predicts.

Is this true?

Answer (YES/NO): NO